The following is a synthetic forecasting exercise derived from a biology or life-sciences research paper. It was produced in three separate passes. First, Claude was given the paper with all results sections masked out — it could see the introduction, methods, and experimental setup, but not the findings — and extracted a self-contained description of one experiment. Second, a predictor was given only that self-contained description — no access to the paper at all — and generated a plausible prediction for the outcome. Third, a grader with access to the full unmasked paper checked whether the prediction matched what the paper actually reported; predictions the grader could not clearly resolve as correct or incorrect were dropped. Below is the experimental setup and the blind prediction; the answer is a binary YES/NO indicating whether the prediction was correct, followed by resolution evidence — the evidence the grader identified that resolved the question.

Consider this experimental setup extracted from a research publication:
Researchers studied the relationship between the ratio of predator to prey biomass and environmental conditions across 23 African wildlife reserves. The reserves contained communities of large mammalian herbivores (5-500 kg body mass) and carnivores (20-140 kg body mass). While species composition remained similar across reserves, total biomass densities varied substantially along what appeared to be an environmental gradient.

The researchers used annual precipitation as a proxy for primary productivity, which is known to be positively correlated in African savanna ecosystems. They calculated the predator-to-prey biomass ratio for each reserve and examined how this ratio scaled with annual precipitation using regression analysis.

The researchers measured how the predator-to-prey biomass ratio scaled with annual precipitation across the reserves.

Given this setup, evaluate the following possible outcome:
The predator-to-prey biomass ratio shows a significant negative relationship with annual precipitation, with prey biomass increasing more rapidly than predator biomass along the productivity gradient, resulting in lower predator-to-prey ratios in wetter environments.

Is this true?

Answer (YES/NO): YES